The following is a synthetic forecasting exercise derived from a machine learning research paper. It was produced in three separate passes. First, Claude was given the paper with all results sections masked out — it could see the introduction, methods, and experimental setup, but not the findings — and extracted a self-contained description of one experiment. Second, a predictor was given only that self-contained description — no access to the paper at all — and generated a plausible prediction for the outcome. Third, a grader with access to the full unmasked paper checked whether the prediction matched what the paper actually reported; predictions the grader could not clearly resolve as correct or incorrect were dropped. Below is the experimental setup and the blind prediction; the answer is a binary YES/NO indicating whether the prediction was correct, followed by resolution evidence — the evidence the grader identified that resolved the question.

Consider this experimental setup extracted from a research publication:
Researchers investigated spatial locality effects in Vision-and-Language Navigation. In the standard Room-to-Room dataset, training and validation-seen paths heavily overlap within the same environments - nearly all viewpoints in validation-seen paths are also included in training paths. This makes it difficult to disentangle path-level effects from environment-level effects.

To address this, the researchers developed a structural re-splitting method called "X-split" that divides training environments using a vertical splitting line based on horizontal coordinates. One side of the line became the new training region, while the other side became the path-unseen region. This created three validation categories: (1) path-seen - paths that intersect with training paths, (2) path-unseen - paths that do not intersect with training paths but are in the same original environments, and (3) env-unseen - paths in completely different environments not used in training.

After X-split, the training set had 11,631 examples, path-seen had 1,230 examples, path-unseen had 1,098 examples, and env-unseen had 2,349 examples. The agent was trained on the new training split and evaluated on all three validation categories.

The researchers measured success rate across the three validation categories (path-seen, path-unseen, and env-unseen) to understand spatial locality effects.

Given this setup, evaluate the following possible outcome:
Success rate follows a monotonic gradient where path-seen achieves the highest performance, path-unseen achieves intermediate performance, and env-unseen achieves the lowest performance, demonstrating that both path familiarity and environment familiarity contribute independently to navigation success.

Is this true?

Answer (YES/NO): YES